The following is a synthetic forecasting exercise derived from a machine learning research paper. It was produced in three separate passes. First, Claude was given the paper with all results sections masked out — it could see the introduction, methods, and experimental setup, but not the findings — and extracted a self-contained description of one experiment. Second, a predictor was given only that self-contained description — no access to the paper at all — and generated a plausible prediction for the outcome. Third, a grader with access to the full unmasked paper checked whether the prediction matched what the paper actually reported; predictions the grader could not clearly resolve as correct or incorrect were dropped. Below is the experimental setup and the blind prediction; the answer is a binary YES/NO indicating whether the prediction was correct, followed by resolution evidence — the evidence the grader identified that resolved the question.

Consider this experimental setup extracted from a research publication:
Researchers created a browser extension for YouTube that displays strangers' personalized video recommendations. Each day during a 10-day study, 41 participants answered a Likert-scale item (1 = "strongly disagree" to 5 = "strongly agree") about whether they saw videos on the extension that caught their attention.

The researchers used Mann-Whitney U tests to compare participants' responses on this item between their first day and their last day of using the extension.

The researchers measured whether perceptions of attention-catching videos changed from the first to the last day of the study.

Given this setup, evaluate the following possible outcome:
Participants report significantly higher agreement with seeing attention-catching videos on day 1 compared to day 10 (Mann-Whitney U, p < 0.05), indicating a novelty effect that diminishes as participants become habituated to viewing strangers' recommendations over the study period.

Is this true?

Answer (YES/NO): NO